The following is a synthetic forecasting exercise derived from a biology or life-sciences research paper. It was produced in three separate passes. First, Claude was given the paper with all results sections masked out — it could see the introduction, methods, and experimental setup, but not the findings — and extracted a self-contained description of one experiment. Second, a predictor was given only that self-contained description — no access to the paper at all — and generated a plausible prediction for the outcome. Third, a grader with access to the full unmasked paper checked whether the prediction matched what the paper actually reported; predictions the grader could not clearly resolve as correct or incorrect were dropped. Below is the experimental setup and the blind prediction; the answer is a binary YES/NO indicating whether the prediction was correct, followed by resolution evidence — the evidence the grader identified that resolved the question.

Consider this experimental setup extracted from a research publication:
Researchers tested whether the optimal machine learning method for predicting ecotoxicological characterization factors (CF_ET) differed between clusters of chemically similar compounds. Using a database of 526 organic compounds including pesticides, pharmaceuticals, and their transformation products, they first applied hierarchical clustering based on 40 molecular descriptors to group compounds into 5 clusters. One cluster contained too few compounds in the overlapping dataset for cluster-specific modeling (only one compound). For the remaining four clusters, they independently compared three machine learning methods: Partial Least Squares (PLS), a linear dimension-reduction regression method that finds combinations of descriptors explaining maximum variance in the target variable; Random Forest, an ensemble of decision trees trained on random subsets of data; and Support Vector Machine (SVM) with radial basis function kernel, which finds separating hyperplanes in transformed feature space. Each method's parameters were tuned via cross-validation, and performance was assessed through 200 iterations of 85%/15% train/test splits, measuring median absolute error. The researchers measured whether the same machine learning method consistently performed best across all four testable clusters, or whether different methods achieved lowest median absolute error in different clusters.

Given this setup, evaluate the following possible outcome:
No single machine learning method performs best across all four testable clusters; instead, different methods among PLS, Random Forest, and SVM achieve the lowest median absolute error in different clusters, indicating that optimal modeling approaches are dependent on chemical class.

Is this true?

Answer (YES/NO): YES